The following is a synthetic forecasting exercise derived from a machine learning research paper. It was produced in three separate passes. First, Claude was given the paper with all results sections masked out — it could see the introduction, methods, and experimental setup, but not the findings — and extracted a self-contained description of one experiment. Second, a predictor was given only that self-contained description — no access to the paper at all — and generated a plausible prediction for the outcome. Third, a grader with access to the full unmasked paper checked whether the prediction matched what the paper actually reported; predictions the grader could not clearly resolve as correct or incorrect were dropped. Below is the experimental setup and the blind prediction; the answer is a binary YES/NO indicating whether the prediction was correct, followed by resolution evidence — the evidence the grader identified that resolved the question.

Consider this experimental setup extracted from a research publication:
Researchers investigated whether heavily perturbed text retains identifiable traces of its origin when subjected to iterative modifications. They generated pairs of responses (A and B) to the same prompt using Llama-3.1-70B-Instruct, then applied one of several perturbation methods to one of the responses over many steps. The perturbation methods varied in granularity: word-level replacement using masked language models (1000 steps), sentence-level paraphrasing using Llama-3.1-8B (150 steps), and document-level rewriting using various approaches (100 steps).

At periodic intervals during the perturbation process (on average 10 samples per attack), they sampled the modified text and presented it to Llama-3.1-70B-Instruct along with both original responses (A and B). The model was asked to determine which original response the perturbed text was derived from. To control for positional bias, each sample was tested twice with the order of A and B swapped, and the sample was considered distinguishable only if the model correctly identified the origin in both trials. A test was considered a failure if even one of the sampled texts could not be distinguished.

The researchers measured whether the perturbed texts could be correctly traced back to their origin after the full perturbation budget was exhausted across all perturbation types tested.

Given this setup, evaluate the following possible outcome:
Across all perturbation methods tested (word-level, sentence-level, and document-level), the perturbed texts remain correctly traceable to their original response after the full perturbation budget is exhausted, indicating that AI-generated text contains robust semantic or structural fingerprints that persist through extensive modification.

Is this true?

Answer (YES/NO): YES